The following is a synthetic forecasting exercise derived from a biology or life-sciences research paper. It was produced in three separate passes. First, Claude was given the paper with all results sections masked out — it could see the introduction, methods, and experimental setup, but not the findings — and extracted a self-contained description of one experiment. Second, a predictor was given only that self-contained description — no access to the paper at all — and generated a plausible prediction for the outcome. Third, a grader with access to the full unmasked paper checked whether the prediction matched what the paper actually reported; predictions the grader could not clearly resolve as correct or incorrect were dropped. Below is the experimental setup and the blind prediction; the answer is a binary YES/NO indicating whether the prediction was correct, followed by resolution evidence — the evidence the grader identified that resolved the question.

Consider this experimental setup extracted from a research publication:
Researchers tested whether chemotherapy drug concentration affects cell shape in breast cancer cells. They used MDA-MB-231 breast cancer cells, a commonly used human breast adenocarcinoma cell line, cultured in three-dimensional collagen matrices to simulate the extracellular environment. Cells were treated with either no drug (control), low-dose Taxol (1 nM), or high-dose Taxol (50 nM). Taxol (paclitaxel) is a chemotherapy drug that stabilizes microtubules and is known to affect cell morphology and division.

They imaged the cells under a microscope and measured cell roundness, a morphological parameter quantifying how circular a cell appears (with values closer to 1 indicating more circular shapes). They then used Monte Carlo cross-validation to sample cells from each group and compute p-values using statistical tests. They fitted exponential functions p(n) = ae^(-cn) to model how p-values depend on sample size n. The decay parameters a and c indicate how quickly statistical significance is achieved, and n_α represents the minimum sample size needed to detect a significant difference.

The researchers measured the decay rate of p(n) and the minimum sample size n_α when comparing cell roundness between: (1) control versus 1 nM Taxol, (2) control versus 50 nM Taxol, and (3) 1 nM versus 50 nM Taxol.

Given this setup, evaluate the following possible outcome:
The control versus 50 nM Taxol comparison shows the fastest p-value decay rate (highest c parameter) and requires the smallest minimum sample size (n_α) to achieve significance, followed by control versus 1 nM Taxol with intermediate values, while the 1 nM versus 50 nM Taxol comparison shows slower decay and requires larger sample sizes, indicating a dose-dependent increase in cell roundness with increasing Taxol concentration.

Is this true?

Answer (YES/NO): NO